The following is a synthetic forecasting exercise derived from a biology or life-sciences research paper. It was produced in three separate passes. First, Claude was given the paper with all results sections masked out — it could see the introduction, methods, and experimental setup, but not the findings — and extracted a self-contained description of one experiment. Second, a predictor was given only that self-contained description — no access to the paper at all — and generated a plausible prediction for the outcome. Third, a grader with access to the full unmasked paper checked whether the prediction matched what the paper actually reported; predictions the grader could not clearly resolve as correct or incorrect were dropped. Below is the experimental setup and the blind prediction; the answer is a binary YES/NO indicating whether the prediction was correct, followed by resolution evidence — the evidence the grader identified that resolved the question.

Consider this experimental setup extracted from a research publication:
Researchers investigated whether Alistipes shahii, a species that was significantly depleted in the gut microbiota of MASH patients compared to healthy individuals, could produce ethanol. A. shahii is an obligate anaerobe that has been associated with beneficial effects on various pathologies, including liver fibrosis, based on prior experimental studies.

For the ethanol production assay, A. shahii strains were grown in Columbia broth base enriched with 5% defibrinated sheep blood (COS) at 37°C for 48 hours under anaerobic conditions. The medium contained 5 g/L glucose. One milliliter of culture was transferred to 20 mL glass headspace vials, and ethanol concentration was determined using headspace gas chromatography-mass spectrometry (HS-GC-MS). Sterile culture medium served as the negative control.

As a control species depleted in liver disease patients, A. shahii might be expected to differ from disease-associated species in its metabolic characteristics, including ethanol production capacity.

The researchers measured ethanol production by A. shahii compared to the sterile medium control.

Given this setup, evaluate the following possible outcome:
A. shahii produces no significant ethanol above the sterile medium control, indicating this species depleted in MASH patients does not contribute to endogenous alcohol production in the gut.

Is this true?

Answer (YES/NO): YES